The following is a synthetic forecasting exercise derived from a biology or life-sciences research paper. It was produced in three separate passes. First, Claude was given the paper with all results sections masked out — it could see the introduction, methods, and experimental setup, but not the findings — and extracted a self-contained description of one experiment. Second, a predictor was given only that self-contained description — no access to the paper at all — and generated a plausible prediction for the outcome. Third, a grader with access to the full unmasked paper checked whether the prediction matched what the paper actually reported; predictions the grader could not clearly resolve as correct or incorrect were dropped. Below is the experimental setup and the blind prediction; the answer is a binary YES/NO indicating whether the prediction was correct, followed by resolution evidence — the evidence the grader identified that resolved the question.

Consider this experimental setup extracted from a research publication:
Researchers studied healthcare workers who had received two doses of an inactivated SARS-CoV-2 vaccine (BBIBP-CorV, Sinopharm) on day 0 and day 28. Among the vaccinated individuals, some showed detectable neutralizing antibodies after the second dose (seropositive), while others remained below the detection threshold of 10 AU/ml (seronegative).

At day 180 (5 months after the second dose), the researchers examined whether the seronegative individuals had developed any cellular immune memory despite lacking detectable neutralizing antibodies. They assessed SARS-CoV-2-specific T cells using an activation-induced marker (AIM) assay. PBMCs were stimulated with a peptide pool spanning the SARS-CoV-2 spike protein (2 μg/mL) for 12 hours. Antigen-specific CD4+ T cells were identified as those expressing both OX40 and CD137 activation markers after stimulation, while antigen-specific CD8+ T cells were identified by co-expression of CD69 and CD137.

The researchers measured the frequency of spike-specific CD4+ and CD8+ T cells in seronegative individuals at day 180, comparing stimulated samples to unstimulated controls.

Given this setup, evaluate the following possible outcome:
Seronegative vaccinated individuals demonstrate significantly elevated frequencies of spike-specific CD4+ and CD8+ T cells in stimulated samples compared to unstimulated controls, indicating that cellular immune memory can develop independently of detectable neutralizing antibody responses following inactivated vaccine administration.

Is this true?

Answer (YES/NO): YES